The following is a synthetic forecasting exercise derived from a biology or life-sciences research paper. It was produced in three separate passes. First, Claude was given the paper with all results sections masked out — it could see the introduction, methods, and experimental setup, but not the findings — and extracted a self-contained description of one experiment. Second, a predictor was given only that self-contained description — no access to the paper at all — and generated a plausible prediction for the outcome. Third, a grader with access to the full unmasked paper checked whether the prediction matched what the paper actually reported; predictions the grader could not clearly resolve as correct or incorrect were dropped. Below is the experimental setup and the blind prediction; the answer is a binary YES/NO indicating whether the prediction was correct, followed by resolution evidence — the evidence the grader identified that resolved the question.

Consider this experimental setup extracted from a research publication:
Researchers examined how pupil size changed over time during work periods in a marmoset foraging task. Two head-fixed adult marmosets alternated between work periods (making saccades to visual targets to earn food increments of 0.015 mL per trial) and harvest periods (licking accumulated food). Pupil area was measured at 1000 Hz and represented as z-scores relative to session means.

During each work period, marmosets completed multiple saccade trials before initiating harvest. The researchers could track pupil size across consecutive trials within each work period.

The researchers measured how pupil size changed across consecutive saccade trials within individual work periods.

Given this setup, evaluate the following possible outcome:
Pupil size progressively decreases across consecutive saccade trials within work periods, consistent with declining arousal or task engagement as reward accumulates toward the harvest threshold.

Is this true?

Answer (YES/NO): YES